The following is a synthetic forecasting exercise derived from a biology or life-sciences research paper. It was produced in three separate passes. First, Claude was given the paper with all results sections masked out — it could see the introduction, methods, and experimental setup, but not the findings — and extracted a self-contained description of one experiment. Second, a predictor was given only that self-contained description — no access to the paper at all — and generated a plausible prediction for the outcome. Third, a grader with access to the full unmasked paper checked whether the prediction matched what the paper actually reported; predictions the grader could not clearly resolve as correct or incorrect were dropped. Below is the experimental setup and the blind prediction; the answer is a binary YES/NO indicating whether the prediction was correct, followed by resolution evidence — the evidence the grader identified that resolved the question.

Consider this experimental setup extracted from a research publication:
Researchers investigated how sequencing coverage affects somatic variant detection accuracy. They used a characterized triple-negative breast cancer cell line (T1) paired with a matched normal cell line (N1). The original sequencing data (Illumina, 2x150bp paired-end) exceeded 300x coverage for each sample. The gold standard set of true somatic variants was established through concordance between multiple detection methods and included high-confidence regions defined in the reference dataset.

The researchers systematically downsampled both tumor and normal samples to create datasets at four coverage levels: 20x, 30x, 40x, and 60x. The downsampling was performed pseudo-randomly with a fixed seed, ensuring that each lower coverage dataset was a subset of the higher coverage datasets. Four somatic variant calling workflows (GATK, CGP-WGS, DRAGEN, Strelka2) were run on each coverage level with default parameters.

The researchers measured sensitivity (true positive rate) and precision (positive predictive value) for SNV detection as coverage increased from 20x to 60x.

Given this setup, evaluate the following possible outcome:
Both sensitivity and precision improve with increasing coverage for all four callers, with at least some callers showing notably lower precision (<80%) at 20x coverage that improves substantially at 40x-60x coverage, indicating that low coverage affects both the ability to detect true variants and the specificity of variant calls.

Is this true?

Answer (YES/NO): NO